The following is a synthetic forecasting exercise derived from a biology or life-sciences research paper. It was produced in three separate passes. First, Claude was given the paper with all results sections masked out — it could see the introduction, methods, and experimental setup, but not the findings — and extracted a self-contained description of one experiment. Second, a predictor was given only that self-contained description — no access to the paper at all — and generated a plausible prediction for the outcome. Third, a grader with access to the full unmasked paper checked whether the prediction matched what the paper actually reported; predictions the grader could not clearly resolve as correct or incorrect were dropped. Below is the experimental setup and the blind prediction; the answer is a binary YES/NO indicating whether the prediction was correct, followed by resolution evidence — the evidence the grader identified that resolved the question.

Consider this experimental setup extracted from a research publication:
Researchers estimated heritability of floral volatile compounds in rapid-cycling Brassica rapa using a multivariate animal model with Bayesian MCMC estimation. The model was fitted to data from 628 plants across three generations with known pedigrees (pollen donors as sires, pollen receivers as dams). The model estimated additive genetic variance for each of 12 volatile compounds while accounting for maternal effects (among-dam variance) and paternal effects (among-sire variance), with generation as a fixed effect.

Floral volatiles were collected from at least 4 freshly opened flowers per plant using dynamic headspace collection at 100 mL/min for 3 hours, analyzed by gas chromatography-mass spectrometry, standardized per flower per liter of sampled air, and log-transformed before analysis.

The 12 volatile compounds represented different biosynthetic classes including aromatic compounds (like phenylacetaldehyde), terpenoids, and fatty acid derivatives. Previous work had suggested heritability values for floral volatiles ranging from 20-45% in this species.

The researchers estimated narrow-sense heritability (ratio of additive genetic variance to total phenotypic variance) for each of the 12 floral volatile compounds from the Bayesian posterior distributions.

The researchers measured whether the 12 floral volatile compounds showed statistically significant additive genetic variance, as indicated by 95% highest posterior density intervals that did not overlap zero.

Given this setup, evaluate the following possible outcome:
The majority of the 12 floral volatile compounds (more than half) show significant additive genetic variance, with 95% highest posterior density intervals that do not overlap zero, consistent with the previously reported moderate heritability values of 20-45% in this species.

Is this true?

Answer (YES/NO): YES